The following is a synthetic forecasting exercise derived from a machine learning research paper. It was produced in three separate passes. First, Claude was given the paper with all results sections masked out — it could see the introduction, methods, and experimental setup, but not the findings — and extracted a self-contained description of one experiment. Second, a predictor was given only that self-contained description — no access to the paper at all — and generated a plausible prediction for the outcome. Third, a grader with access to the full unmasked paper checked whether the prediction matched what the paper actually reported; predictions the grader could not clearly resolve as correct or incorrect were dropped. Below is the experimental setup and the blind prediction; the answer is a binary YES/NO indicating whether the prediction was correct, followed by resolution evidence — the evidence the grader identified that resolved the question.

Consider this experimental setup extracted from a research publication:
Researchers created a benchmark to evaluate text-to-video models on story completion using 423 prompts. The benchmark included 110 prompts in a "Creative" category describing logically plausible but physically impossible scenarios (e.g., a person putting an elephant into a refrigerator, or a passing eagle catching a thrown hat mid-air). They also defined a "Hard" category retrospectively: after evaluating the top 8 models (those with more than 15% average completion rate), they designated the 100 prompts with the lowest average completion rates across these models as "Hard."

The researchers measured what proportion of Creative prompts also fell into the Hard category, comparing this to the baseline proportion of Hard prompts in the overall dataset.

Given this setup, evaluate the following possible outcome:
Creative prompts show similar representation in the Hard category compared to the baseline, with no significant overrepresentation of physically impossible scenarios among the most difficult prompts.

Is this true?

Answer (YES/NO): NO